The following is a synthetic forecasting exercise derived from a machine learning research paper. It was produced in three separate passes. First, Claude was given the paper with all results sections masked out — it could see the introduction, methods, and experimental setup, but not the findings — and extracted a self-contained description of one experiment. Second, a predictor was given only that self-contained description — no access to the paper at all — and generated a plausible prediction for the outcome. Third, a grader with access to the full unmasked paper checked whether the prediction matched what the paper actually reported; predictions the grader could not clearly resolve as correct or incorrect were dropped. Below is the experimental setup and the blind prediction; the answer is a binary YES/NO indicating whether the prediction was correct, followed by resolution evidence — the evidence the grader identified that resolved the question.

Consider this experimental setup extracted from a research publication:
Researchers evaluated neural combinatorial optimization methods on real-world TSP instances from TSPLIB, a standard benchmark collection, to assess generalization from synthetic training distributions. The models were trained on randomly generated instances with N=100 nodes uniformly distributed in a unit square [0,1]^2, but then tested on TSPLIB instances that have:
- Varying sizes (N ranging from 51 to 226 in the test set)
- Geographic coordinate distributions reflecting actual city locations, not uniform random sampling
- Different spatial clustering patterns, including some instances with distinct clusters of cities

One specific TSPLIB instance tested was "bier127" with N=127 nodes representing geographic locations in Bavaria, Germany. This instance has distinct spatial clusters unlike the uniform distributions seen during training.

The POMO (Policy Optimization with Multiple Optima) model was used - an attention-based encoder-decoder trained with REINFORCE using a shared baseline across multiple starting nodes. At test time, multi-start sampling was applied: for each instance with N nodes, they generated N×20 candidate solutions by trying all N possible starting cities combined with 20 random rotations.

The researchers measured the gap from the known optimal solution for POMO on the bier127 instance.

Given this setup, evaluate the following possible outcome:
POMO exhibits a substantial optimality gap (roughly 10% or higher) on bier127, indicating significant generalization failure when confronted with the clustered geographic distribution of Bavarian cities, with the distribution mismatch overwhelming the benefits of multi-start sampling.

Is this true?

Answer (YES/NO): NO